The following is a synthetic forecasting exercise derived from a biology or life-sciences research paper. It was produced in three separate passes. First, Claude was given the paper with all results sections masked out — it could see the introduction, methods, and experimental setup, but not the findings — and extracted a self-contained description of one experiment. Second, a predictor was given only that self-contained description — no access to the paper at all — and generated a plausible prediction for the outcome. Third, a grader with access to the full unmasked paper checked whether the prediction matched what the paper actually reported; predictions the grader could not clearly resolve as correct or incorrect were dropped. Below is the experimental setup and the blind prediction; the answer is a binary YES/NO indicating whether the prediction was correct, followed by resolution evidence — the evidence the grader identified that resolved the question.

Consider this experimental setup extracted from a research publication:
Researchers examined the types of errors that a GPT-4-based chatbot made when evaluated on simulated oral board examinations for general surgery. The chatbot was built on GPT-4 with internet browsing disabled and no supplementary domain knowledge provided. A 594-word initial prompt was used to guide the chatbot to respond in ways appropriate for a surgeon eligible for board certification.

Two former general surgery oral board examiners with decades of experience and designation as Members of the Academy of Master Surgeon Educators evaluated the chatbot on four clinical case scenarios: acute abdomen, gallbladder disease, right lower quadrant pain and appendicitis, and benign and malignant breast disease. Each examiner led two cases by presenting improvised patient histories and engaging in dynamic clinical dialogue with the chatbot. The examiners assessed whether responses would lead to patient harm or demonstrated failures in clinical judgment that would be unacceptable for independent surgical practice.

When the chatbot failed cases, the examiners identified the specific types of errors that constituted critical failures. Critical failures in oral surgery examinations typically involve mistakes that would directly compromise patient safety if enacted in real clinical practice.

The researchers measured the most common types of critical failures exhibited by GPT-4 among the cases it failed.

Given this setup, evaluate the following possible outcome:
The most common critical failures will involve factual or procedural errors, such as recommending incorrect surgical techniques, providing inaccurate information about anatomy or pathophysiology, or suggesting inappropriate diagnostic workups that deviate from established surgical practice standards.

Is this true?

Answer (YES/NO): NO